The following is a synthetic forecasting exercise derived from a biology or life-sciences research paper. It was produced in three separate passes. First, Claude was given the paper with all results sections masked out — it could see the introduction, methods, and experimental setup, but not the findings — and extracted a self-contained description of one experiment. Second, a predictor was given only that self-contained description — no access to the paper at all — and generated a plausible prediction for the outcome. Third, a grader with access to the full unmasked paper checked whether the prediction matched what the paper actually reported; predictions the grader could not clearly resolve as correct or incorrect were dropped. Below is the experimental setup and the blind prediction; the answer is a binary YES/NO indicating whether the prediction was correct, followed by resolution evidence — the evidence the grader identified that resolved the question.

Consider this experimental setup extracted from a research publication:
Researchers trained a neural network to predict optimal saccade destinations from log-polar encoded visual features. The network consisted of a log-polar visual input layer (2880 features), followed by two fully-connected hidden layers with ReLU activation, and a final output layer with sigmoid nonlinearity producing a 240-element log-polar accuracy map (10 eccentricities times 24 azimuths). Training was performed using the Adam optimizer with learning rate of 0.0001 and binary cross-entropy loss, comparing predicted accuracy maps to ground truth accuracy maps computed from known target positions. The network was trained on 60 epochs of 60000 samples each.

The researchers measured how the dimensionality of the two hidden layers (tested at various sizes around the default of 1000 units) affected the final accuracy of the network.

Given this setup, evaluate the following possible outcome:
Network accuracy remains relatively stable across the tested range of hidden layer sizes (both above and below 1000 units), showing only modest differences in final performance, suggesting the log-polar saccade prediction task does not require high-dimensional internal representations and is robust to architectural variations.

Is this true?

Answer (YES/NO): YES